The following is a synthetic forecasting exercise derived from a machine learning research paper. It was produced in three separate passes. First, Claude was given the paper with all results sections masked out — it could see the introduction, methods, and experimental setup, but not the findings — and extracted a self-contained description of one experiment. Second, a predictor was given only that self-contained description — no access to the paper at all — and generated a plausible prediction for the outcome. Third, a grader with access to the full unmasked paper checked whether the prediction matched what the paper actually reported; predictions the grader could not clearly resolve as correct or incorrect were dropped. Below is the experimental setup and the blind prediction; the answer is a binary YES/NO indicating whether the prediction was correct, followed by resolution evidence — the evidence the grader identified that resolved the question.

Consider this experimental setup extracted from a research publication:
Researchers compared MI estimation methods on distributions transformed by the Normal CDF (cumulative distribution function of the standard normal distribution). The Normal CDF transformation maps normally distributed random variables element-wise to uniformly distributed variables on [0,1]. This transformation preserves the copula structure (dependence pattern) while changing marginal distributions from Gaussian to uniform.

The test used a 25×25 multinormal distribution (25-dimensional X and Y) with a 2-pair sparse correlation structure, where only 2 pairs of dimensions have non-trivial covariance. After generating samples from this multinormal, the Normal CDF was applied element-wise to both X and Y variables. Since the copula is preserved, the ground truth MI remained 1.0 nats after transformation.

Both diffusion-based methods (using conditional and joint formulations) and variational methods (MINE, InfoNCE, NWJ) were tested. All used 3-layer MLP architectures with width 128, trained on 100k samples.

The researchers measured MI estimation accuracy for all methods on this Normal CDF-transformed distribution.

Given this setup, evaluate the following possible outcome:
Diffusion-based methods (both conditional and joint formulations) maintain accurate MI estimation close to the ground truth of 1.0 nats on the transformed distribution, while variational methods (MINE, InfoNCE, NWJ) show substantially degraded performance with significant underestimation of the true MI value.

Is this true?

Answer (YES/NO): NO